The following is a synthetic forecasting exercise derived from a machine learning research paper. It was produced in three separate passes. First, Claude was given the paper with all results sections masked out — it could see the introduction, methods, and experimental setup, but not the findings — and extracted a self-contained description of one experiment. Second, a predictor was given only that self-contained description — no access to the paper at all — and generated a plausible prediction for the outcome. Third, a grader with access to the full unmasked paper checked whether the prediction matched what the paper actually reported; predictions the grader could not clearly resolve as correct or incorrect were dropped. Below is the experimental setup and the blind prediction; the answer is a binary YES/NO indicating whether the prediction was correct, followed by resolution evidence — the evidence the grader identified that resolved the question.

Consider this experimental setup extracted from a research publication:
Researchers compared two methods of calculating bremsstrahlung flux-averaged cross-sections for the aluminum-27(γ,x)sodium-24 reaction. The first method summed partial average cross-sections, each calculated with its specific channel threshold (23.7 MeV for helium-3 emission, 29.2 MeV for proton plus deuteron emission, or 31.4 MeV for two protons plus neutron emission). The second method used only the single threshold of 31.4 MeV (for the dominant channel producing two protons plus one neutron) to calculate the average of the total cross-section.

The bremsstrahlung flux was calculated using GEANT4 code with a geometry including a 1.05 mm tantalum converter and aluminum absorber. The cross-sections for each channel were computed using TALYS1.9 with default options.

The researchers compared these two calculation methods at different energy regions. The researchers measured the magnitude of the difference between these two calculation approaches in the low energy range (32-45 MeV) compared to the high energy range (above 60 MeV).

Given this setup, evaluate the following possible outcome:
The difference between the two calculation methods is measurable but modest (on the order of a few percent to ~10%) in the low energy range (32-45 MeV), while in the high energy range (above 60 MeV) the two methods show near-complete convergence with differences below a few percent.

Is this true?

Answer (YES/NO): NO